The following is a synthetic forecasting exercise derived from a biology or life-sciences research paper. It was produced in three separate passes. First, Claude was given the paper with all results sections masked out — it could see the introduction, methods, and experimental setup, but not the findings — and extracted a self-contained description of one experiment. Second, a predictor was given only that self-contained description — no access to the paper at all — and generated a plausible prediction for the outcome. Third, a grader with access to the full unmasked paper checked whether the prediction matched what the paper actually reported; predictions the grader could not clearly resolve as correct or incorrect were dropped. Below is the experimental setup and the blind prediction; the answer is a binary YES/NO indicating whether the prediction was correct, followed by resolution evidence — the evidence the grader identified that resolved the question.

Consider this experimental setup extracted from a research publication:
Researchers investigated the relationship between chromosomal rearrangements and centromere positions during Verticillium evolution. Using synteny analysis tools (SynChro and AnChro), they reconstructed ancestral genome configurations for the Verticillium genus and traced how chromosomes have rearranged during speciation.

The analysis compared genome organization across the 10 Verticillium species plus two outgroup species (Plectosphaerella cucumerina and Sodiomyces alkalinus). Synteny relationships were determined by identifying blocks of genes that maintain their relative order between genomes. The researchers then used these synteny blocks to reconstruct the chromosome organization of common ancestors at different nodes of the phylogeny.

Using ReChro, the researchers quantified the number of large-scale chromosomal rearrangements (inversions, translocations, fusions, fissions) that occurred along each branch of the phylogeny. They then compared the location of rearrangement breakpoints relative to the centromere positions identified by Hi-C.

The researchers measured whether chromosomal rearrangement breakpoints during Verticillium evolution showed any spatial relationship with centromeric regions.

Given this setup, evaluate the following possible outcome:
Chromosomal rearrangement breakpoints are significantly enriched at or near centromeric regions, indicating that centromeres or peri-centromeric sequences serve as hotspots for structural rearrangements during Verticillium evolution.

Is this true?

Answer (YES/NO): NO